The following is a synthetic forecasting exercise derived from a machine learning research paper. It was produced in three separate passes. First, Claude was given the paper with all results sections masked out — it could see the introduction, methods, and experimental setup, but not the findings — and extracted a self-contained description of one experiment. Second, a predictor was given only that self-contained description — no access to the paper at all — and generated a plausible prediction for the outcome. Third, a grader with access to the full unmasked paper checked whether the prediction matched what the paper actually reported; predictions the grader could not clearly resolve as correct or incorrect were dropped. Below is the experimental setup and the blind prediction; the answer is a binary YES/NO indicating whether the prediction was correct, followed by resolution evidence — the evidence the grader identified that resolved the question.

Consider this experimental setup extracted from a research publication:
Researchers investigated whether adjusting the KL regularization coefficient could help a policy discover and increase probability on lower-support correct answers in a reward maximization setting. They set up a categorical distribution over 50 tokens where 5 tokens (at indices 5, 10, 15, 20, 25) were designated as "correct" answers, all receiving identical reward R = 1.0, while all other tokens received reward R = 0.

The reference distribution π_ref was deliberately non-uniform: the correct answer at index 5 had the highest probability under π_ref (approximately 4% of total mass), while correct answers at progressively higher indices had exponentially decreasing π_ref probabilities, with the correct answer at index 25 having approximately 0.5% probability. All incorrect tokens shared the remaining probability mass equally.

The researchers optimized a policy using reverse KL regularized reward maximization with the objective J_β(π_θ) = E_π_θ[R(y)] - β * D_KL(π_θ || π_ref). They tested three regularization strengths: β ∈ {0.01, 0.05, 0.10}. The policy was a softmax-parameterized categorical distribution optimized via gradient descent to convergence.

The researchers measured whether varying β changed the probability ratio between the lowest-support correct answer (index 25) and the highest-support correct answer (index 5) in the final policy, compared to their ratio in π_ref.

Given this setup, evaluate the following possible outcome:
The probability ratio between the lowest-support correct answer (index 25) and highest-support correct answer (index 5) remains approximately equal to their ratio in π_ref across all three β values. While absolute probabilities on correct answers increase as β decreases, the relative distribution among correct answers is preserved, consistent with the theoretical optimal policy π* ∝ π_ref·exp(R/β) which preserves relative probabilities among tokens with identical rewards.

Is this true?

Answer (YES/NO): YES